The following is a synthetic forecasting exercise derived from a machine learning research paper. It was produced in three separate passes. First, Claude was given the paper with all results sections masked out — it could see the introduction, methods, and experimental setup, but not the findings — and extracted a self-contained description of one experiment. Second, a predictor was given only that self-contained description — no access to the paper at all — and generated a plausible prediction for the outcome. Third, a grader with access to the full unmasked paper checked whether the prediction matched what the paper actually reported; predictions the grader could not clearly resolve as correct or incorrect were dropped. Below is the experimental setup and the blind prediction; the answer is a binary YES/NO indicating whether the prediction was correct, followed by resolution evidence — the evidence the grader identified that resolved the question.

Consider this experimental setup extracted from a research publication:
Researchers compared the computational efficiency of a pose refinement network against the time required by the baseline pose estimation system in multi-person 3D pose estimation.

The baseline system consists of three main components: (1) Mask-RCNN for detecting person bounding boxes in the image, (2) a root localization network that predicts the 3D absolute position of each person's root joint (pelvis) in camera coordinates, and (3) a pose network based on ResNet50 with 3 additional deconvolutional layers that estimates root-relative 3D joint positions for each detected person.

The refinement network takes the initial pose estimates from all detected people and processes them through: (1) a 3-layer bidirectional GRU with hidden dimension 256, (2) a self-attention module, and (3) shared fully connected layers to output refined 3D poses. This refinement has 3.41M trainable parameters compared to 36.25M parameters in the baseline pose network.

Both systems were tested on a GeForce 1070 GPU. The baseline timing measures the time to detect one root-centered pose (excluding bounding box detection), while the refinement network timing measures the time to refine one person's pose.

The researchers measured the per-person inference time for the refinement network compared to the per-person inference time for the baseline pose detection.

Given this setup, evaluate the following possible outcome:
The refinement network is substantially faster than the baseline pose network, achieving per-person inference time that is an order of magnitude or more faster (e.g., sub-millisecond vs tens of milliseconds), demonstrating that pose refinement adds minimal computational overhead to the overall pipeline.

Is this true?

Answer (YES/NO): NO